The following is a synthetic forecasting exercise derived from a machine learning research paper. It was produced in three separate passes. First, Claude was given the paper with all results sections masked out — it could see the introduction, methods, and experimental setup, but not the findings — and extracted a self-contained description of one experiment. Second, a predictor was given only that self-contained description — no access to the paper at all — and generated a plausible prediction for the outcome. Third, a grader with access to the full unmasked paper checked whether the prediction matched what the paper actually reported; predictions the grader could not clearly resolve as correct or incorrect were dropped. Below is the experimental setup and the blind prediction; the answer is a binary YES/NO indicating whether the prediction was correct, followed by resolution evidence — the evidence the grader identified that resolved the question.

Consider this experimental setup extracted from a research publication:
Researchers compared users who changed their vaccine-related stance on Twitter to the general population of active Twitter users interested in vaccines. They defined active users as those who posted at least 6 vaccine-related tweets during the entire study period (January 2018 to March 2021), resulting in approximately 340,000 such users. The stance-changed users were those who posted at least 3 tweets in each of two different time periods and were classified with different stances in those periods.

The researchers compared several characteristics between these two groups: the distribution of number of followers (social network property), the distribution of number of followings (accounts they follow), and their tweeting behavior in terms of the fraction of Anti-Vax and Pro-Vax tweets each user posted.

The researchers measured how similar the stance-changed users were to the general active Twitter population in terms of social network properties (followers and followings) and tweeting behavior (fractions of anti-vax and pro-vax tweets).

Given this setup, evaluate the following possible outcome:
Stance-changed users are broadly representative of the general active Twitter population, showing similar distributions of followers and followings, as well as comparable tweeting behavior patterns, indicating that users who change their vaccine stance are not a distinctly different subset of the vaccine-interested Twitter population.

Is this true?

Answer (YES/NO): NO